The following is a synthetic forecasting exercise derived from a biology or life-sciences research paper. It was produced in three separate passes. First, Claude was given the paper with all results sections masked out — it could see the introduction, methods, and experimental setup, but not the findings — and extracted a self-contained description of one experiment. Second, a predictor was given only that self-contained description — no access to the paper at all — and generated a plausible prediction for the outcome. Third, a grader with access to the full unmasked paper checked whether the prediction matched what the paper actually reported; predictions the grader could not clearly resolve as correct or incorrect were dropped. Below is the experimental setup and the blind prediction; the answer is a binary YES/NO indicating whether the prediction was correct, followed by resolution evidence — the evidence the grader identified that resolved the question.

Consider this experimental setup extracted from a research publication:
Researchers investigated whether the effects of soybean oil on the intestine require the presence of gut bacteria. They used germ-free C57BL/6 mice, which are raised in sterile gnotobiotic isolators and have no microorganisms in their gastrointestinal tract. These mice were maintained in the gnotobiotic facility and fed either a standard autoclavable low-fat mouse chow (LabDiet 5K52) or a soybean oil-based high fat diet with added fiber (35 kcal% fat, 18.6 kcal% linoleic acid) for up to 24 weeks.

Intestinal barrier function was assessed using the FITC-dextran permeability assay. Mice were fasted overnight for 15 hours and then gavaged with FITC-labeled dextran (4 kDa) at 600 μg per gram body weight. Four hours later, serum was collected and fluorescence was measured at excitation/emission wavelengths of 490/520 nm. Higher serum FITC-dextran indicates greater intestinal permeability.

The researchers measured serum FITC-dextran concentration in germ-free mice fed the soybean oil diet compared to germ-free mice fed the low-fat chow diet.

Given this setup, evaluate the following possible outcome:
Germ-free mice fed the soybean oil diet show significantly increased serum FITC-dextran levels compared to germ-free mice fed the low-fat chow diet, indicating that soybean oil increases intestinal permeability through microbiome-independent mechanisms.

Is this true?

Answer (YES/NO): NO